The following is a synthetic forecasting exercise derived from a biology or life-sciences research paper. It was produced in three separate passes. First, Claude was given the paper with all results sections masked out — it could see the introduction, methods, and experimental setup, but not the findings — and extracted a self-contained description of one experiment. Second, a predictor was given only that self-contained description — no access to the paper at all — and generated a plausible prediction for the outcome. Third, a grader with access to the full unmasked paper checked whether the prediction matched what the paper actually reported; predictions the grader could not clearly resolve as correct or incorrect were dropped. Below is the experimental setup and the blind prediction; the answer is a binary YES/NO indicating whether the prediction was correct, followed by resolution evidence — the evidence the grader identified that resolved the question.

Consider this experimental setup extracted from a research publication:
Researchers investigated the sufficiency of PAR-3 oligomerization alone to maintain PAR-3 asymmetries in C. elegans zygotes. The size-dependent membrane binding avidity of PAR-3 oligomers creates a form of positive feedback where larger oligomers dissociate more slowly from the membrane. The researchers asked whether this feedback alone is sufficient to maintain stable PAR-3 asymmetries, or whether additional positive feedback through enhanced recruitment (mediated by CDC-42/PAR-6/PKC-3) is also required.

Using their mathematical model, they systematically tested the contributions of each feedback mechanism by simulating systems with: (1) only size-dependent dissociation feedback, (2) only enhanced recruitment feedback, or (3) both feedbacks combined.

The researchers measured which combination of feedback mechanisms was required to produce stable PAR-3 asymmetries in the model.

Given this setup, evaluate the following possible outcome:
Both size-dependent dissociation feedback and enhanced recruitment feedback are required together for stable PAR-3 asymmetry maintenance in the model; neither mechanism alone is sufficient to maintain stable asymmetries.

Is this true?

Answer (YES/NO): YES